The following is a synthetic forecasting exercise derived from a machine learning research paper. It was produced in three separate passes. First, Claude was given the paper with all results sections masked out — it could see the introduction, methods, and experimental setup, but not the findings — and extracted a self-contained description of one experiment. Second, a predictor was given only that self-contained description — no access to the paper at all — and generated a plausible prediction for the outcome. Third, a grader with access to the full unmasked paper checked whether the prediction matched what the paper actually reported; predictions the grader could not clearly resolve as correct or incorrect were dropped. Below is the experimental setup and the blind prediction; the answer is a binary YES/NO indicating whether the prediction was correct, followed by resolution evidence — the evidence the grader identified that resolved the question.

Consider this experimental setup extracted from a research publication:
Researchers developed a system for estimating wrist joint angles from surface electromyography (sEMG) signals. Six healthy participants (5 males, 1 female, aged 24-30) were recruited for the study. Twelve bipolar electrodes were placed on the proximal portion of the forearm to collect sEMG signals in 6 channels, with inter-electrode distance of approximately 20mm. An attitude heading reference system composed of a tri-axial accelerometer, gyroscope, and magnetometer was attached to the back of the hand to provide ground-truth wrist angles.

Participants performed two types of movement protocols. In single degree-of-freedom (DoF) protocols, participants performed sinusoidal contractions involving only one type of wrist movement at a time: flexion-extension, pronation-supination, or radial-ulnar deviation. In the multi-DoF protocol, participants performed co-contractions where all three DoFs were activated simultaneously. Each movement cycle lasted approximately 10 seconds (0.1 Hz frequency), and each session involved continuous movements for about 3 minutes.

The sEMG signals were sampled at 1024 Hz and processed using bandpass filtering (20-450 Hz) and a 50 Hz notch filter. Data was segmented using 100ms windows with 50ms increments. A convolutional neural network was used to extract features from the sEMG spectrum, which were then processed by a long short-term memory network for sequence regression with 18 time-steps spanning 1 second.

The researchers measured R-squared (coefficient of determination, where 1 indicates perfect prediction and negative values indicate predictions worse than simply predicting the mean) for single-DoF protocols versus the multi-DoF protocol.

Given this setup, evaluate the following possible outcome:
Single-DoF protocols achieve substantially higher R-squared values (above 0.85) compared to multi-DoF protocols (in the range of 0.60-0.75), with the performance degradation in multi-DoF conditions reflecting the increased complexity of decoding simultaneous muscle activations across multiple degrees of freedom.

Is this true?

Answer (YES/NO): NO